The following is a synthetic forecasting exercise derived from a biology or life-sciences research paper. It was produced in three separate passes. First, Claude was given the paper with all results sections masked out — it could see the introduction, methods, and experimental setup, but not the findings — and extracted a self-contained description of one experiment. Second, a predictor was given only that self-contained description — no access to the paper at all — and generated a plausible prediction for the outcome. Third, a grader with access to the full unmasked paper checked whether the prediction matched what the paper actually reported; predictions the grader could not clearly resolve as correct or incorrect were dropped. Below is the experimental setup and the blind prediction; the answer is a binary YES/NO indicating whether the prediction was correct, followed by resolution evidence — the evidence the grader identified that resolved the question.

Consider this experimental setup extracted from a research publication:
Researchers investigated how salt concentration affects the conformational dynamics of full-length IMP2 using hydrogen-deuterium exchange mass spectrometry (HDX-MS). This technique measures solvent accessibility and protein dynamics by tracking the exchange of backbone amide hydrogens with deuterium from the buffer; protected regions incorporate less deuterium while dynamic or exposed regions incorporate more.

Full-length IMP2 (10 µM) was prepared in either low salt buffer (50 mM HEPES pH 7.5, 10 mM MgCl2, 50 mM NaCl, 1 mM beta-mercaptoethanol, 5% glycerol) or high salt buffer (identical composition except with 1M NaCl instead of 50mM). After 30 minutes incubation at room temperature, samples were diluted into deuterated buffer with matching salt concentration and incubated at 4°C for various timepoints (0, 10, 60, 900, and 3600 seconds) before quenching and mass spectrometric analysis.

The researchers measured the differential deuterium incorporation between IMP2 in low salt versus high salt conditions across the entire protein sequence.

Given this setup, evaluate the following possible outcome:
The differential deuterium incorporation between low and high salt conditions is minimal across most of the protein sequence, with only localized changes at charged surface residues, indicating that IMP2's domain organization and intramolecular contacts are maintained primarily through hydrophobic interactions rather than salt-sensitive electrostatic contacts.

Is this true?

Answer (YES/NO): NO